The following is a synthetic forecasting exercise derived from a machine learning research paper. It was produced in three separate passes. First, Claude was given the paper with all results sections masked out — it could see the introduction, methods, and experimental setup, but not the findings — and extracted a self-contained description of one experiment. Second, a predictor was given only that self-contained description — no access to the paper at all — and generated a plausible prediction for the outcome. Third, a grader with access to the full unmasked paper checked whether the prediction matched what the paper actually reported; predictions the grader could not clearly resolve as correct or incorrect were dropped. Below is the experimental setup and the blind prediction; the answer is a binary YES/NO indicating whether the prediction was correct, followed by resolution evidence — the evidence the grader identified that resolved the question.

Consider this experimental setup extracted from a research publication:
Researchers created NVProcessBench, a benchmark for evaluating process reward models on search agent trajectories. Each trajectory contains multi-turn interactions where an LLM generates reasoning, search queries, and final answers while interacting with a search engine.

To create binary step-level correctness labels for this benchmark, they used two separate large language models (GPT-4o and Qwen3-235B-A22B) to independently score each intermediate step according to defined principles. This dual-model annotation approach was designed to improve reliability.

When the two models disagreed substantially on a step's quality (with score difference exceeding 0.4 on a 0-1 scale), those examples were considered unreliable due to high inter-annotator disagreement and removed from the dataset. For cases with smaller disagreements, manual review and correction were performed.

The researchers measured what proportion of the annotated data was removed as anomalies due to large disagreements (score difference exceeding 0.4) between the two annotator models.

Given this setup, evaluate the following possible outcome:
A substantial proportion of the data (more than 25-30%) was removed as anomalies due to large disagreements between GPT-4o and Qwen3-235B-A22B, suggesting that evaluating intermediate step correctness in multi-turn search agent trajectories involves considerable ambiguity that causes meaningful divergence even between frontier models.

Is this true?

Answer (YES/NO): NO